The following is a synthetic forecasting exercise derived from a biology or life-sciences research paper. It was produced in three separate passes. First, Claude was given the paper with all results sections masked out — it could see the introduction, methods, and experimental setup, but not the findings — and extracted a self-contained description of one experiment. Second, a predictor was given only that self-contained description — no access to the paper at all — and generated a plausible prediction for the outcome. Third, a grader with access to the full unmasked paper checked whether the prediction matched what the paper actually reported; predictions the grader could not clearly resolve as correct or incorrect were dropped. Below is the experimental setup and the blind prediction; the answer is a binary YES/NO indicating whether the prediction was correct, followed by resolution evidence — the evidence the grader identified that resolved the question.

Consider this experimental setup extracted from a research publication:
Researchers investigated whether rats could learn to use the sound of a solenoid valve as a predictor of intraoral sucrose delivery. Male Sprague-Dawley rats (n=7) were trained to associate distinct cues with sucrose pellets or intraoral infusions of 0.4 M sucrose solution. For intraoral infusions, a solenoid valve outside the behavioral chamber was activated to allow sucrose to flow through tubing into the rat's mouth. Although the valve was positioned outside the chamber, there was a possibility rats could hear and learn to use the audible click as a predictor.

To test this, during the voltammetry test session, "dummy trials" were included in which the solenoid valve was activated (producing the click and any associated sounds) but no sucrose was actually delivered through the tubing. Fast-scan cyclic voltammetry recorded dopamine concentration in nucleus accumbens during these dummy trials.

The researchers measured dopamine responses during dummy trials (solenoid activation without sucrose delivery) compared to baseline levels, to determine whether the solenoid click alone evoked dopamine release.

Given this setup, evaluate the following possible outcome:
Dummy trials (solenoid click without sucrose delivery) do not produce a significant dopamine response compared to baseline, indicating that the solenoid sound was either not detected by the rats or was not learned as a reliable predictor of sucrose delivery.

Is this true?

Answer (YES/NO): YES